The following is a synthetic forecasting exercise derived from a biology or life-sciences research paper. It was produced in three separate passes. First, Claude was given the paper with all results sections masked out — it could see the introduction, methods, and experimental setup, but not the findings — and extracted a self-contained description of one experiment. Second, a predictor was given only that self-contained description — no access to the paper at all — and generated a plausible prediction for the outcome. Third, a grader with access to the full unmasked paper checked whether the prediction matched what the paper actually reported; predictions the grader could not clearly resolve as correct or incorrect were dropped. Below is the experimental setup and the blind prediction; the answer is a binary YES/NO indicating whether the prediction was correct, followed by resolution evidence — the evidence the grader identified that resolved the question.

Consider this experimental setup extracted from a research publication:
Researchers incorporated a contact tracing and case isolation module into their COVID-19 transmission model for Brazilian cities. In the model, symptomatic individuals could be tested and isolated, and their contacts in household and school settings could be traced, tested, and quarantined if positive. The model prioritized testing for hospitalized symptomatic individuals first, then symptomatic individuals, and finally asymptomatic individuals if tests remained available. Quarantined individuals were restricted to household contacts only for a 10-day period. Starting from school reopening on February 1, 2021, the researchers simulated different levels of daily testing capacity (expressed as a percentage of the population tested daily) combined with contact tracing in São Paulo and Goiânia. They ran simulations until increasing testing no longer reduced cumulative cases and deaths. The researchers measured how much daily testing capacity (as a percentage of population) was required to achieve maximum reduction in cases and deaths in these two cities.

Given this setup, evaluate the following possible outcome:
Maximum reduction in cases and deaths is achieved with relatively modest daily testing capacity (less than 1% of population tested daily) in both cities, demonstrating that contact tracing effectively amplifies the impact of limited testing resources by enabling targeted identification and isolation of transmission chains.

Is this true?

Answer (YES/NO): NO